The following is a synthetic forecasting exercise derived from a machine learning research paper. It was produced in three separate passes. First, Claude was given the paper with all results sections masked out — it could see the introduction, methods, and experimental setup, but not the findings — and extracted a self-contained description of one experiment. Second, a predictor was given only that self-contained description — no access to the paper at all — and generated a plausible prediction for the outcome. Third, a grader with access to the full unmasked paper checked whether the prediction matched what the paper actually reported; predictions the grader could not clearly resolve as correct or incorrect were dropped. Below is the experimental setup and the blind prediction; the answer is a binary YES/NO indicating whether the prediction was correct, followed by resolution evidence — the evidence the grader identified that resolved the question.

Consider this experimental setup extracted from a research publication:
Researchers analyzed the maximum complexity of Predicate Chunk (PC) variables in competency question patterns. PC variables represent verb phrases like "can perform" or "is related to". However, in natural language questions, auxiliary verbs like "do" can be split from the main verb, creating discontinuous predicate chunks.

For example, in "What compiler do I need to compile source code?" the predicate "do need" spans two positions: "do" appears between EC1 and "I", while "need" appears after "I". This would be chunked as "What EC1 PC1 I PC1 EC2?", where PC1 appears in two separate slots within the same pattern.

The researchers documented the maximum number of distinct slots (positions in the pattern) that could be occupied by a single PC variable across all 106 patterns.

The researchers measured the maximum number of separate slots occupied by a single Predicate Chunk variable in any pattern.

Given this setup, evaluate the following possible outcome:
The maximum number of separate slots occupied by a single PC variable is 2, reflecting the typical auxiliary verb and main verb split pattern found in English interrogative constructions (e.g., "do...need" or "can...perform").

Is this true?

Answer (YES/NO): NO